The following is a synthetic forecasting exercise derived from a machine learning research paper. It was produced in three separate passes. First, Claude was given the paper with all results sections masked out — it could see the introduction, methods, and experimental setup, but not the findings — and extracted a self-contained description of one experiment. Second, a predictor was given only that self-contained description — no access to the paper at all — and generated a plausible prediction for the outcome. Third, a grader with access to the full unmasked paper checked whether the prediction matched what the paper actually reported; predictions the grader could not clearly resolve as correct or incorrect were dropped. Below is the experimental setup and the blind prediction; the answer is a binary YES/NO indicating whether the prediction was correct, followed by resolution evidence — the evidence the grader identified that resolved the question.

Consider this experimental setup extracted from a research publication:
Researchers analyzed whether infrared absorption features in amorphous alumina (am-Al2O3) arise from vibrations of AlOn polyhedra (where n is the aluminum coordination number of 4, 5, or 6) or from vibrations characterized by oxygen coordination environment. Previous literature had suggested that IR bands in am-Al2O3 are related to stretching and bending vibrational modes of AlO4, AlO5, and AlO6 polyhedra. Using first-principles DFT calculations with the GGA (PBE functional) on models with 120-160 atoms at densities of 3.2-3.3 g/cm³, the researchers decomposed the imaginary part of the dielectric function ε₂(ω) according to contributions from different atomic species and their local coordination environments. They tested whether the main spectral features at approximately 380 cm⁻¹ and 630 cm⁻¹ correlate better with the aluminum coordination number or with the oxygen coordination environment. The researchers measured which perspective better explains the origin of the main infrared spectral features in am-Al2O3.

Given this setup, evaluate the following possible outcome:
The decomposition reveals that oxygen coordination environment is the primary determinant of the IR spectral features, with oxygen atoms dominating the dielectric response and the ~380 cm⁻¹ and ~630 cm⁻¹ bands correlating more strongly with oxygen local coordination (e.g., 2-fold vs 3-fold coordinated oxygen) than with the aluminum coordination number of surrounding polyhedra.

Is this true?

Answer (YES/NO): NO